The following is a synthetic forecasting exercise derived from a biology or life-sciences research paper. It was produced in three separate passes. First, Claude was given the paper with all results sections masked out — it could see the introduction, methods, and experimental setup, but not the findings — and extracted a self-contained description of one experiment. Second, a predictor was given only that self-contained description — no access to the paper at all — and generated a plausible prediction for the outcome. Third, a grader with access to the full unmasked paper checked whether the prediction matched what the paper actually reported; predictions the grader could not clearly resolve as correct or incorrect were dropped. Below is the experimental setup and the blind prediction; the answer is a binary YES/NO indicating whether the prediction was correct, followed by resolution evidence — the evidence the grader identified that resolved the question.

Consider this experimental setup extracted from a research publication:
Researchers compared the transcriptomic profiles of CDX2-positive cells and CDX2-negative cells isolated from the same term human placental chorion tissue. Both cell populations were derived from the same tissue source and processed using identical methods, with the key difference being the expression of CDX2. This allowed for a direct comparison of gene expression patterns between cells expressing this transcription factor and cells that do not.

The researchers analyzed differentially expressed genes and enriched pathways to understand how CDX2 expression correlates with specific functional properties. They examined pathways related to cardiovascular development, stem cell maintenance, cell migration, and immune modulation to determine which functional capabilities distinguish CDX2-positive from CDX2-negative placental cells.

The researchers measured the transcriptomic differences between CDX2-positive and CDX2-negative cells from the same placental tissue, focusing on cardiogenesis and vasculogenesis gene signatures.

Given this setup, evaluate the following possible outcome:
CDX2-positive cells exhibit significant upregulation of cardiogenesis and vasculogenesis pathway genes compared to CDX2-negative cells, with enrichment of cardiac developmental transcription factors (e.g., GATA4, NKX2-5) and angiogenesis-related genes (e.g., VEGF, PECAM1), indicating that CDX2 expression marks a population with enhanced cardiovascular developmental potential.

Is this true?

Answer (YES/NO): YES